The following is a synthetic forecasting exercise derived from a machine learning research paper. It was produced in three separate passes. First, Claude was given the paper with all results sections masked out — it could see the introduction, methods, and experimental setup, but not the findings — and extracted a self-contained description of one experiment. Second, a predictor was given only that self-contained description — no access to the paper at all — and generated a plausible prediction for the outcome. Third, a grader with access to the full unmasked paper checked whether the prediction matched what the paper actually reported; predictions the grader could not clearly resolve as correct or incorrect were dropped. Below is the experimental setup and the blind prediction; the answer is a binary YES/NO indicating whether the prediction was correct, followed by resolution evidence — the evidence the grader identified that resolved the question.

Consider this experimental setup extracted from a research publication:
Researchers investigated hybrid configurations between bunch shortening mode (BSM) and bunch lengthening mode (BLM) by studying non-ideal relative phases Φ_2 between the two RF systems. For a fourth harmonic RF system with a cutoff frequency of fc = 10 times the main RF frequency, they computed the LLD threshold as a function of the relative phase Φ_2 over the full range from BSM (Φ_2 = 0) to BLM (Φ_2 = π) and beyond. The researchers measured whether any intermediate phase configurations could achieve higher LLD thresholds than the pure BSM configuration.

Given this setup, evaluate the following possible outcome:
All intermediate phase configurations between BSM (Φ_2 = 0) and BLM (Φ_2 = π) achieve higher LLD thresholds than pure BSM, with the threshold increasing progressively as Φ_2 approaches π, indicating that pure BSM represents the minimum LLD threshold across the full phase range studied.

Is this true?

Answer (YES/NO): NO